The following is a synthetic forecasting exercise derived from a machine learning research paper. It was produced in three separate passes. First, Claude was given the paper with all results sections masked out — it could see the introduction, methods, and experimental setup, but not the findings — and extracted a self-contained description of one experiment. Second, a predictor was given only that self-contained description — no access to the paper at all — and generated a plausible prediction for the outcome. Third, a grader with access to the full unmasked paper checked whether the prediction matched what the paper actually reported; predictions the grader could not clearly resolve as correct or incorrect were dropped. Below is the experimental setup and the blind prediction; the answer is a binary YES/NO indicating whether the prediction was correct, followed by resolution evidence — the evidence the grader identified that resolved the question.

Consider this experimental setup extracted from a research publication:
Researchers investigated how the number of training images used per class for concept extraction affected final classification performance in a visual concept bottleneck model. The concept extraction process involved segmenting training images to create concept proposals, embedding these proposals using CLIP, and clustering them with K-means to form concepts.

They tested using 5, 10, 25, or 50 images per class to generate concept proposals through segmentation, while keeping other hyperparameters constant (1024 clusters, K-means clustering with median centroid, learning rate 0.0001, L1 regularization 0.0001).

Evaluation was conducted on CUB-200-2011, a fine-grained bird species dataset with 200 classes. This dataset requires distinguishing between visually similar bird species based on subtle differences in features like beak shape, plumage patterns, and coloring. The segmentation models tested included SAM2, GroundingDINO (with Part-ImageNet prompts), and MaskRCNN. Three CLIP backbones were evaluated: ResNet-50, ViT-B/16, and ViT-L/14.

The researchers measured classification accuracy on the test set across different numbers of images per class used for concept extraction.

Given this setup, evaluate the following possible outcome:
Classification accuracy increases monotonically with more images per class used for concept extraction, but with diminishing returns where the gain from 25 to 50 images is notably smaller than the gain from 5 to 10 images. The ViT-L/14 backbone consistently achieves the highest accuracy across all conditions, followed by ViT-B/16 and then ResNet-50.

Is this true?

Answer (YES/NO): NO